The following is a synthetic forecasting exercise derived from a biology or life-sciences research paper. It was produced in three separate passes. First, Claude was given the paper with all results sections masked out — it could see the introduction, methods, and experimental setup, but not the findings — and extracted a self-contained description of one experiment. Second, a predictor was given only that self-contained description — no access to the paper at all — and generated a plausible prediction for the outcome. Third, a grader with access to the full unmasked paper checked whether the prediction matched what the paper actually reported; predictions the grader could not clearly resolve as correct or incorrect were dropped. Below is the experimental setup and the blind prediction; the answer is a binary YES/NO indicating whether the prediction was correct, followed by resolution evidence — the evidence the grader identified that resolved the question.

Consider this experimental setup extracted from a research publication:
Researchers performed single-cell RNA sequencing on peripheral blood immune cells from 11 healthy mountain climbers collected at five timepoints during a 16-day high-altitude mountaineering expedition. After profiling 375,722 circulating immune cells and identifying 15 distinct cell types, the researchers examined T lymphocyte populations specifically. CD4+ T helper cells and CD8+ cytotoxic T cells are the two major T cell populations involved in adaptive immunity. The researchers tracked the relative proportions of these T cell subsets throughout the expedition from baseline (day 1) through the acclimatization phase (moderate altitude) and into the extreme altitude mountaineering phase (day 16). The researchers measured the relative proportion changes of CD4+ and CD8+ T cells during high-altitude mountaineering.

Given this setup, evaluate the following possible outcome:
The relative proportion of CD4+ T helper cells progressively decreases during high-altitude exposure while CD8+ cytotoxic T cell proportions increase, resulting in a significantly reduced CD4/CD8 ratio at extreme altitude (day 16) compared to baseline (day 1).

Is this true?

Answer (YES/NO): NO